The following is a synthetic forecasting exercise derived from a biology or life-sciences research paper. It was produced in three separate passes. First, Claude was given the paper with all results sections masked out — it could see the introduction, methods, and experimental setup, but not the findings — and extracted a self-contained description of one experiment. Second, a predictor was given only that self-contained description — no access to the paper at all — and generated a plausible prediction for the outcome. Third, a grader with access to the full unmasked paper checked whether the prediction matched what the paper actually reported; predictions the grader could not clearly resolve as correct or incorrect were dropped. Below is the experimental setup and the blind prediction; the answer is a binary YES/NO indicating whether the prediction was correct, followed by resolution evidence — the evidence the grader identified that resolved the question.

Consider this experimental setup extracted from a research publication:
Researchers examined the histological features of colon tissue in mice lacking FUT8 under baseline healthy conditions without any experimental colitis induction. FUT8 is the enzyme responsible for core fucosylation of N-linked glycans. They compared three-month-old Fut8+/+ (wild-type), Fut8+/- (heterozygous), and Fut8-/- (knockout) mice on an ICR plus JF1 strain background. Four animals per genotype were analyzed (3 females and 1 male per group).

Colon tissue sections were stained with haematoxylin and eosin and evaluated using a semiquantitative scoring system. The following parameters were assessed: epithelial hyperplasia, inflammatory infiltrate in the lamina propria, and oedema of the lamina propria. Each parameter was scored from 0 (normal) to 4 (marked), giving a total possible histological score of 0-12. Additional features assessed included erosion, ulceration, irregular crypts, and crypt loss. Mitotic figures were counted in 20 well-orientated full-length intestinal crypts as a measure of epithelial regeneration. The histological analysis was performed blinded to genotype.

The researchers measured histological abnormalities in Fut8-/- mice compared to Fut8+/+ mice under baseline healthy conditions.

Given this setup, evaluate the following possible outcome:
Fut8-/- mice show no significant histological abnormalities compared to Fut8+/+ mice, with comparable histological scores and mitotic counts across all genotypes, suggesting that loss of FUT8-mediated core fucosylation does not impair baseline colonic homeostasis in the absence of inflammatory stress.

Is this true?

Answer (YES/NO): YES